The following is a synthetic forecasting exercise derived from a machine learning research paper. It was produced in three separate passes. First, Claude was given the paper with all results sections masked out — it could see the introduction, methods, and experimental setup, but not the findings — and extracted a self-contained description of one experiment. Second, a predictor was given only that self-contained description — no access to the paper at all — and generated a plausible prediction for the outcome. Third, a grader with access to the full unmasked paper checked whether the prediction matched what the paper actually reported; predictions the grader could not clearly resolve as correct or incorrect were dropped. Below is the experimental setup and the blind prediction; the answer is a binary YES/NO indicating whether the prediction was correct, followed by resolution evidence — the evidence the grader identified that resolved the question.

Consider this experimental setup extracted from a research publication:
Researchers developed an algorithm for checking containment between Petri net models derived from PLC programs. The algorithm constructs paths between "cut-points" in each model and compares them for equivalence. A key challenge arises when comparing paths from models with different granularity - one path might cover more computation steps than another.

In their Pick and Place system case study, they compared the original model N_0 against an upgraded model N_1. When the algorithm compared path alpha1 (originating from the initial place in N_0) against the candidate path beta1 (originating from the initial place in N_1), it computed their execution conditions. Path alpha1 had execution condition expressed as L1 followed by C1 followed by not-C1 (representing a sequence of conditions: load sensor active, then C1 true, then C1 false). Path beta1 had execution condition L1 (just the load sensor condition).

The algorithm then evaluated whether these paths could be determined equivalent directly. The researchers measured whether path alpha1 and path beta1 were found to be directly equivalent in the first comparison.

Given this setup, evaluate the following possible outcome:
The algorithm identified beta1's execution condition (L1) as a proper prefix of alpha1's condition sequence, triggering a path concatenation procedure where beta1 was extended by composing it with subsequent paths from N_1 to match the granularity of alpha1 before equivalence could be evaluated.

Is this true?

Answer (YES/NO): YES